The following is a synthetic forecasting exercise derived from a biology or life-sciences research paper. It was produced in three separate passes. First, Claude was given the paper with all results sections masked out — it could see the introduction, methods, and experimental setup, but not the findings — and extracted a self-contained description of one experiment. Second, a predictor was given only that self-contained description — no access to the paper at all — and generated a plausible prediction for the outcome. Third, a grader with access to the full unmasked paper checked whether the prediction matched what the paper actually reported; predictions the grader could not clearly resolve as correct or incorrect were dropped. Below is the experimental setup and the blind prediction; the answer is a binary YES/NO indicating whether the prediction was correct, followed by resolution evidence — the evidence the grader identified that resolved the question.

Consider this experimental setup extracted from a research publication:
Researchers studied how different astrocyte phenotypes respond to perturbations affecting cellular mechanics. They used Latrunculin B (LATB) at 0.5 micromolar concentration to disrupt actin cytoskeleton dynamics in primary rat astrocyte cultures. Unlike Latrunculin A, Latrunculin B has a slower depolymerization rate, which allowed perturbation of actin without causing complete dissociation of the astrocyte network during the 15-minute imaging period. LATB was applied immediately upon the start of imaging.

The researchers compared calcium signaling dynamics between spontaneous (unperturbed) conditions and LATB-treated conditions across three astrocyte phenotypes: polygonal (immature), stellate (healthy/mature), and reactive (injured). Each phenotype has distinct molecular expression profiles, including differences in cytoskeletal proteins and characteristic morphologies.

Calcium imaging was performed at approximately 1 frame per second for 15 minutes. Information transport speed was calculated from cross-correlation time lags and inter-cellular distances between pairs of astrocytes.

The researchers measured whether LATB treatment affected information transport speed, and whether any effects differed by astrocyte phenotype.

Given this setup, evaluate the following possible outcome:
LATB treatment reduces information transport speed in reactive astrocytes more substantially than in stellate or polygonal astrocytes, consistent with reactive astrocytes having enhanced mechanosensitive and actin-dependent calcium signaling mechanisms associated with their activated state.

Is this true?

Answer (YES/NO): NO